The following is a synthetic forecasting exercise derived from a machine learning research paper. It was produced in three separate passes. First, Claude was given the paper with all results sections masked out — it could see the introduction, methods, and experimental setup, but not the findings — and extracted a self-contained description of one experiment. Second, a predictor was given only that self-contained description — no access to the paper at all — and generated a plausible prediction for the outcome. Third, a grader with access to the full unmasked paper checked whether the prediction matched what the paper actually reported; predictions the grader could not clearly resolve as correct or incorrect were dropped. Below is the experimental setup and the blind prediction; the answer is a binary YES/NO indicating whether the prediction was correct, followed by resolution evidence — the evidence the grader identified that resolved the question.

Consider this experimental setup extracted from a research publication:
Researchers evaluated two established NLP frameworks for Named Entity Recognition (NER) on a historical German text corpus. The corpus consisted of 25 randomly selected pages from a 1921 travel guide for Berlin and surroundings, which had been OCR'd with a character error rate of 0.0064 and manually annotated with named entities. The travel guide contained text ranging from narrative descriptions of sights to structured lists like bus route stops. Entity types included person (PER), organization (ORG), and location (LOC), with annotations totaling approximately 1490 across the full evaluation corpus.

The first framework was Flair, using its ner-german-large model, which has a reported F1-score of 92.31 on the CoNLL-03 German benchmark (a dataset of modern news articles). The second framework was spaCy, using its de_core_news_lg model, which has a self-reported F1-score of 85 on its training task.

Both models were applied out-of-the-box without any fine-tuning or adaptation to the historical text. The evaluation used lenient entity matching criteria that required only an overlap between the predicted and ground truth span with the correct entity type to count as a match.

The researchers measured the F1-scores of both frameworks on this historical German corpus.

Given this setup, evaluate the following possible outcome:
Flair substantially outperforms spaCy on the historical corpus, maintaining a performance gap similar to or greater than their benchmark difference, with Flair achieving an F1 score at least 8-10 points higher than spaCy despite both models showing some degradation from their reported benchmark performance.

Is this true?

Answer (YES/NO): YES